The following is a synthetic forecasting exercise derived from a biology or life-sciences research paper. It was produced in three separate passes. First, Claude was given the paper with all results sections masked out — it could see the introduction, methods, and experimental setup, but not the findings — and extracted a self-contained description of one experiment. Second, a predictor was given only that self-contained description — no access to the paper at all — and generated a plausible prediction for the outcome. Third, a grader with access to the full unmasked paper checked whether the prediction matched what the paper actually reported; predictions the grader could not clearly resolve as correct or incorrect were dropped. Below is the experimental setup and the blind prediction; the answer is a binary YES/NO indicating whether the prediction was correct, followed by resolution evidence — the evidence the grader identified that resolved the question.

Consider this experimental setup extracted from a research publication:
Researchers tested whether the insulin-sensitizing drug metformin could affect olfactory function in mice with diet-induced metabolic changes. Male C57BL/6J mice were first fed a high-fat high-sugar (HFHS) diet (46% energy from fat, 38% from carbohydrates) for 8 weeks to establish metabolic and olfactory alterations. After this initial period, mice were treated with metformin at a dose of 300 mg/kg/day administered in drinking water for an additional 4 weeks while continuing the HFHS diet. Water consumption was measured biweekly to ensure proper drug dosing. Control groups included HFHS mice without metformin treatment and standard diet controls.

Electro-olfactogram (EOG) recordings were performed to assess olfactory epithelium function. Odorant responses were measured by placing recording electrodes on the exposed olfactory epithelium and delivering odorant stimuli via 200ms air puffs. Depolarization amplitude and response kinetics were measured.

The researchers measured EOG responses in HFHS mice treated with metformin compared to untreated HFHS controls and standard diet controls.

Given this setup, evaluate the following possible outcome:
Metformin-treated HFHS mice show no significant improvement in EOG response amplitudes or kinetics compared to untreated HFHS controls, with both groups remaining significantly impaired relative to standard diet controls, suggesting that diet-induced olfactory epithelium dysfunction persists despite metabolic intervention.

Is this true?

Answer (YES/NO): NO